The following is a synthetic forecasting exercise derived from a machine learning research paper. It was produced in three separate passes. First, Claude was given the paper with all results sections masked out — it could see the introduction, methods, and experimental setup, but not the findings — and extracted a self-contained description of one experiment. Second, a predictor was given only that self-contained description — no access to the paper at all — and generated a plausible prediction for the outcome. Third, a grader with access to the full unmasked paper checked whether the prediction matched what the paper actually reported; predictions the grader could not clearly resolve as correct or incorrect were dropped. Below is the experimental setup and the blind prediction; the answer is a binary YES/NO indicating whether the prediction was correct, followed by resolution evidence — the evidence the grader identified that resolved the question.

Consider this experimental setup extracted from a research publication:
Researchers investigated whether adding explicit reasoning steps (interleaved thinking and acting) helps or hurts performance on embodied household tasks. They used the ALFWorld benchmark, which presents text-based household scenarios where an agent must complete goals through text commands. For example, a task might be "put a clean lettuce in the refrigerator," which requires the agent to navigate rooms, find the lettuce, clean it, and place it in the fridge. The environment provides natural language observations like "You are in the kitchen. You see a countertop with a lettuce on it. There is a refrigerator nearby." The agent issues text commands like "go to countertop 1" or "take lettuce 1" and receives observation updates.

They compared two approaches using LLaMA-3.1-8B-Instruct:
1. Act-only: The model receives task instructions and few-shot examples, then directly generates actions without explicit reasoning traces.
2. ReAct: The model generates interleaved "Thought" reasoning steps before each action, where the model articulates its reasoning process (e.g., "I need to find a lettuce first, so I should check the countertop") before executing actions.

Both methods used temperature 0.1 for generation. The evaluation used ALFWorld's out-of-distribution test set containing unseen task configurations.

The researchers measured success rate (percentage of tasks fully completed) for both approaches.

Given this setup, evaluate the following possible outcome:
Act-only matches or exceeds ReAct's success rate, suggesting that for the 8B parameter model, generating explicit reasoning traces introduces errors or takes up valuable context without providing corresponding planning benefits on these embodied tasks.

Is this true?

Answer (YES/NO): YES